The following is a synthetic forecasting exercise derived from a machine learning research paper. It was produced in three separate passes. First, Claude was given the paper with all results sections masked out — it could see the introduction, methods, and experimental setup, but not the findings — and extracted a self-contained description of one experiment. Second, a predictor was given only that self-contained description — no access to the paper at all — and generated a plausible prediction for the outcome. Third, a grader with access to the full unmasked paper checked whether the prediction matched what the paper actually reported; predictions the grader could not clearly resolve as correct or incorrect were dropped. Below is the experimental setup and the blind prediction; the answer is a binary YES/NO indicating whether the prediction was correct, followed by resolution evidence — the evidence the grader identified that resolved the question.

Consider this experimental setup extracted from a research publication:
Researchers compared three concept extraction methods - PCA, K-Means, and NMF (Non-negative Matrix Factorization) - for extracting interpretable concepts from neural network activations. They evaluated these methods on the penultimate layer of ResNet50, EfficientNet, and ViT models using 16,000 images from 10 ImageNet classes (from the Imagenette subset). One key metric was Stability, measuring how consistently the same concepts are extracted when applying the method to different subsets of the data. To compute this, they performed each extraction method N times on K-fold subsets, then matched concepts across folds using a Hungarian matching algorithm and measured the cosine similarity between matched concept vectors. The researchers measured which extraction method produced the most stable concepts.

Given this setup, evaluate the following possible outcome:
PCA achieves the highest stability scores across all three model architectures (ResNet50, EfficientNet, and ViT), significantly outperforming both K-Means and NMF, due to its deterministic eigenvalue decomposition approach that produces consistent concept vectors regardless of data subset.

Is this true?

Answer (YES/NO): NO